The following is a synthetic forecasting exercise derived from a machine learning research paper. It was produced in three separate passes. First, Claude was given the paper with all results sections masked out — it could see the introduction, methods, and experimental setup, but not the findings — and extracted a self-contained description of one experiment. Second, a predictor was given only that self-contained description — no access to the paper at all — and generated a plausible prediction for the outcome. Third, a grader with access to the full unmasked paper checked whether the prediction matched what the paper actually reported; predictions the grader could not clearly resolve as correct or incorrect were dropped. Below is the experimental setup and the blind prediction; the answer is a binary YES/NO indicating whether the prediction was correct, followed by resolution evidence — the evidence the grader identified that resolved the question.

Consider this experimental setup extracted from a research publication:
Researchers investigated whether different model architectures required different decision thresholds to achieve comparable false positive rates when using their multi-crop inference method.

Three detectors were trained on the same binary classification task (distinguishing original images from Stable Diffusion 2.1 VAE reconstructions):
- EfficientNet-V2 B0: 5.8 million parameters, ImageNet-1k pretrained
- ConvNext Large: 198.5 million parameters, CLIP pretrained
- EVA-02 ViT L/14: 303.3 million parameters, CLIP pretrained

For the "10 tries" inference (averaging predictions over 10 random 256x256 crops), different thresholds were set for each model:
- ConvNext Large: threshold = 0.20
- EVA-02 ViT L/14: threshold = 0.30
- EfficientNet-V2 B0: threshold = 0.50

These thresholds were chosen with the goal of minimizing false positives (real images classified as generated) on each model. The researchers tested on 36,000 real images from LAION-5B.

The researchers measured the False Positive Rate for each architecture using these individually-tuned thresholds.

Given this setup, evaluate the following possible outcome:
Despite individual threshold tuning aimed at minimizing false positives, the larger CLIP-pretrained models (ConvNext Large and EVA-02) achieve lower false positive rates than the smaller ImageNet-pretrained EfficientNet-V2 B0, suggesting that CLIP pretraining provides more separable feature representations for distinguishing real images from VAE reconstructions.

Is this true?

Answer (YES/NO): YES